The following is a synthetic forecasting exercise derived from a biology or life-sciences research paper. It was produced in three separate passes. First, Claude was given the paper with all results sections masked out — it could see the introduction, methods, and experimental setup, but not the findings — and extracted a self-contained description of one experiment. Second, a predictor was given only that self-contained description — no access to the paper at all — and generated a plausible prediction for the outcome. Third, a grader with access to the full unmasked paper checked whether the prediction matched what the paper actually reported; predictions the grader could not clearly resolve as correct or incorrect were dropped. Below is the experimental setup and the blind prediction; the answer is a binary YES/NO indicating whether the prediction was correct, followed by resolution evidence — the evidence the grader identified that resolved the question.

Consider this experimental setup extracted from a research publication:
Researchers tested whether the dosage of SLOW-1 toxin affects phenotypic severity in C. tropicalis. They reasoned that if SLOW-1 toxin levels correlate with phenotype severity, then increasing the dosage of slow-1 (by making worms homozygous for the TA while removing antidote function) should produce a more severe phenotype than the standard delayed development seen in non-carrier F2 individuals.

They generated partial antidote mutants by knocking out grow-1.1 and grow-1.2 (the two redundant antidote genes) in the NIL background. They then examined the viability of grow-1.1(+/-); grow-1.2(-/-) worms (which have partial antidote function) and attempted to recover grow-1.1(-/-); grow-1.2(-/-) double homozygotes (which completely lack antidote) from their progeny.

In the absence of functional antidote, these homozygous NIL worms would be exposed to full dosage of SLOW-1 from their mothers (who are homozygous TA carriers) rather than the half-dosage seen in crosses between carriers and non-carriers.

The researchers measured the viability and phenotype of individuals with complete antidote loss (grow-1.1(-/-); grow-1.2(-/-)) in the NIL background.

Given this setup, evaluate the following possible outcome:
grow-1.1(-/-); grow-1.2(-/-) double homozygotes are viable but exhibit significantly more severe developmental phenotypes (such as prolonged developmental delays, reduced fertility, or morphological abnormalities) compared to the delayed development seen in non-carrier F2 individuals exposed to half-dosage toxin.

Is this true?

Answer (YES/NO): NO